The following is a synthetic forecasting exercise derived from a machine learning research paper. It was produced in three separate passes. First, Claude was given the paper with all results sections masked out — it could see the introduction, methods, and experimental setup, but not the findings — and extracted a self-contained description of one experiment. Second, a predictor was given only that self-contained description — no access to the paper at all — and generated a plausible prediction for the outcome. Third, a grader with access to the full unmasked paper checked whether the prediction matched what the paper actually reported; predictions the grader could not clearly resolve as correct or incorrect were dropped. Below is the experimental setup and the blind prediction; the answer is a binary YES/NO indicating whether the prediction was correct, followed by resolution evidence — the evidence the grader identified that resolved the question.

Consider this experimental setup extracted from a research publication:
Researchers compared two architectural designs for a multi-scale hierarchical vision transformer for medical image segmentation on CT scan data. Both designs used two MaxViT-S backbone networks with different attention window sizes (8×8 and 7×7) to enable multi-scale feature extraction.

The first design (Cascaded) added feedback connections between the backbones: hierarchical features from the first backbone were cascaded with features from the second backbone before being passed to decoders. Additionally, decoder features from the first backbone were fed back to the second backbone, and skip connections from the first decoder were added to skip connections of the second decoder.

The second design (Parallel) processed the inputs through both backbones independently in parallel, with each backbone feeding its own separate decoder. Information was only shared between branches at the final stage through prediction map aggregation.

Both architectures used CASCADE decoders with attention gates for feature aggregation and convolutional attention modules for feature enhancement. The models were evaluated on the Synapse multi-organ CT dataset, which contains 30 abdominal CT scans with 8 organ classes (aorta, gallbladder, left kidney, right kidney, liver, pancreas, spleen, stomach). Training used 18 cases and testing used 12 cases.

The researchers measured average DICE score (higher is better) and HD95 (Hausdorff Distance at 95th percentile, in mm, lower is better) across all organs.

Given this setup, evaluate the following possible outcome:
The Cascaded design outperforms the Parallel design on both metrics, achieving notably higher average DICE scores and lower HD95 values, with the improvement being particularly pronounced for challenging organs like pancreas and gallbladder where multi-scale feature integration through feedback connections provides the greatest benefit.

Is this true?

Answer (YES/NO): NO